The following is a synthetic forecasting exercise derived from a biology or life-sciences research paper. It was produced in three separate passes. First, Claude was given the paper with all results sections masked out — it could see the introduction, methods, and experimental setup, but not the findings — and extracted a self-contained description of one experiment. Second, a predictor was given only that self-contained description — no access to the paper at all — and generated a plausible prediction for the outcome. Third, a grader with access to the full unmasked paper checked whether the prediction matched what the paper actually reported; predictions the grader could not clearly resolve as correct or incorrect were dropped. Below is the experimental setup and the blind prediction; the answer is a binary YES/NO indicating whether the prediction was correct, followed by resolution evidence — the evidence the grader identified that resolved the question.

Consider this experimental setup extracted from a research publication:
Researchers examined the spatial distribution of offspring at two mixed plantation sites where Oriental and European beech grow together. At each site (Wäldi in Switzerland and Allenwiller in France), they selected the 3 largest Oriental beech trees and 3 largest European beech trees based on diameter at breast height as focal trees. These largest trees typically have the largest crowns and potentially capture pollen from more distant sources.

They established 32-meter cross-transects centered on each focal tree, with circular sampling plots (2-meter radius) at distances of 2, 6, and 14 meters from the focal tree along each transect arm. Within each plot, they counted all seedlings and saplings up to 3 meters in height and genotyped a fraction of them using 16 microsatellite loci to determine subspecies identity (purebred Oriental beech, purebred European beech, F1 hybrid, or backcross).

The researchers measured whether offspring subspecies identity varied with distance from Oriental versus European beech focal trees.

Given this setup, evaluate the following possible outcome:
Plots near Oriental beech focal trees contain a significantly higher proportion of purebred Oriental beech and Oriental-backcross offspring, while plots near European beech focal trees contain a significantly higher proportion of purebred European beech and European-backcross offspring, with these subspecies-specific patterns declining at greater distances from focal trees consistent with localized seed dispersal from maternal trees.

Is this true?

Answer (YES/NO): NO